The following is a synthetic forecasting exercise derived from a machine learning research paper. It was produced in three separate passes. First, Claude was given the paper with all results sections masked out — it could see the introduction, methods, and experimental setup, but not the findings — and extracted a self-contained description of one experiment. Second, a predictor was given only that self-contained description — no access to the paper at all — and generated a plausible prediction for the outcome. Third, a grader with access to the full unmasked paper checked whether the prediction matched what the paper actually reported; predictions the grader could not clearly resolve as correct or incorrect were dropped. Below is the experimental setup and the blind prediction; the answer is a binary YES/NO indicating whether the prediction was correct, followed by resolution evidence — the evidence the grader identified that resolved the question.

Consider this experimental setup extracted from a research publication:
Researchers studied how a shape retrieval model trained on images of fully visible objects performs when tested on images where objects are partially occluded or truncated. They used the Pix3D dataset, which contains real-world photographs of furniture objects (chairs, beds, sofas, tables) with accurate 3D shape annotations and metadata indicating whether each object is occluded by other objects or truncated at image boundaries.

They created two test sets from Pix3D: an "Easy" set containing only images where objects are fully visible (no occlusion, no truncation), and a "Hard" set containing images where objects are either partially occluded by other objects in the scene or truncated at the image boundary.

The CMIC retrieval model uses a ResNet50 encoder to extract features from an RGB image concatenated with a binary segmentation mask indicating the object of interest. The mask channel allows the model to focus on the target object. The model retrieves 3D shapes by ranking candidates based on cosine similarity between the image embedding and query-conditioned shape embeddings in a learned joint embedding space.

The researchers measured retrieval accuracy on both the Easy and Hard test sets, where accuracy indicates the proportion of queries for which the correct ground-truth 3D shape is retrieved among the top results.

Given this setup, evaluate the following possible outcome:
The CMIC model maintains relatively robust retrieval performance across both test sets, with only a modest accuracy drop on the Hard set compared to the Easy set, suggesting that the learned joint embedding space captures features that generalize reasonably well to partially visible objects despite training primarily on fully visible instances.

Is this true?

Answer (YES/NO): NO